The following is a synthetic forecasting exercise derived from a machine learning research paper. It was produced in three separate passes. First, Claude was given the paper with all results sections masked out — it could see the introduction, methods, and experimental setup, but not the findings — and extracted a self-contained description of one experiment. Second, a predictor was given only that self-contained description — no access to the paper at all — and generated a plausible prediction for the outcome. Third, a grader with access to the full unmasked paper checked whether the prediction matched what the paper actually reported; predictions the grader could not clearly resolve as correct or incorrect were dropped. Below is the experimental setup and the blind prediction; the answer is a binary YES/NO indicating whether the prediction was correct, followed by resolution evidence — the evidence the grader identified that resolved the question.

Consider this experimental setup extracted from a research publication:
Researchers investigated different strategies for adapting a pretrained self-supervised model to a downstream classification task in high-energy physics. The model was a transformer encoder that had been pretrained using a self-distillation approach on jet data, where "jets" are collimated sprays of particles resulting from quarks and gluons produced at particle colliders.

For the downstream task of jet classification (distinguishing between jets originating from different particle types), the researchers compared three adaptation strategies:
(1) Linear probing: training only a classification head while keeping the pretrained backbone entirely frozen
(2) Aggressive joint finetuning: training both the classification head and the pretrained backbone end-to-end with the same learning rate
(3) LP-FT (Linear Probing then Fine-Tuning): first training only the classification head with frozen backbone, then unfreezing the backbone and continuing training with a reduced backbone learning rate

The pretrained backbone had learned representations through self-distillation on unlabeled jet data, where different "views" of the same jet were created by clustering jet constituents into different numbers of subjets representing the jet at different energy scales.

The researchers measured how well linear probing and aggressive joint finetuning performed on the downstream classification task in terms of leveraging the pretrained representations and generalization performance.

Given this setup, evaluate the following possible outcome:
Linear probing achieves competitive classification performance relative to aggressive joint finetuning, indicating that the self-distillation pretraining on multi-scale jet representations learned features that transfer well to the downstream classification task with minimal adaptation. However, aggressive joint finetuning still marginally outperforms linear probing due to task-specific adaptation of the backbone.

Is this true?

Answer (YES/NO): NO